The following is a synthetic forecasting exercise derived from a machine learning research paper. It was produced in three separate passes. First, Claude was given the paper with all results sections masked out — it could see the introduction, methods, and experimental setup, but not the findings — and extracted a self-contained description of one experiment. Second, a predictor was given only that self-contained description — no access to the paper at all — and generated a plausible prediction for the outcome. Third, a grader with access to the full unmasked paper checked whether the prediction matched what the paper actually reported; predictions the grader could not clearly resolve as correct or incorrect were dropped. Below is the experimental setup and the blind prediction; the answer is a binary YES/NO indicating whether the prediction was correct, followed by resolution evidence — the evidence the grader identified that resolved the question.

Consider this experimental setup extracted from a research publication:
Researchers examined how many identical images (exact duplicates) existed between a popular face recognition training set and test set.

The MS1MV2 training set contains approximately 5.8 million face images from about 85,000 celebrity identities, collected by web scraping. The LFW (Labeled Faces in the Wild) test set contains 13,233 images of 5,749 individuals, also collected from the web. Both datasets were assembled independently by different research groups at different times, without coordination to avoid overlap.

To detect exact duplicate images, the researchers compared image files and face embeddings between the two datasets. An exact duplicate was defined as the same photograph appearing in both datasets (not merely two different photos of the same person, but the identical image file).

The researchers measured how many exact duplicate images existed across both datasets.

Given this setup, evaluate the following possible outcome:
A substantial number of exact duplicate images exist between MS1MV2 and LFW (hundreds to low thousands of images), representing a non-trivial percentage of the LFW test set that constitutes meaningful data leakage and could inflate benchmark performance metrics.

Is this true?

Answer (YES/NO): YES